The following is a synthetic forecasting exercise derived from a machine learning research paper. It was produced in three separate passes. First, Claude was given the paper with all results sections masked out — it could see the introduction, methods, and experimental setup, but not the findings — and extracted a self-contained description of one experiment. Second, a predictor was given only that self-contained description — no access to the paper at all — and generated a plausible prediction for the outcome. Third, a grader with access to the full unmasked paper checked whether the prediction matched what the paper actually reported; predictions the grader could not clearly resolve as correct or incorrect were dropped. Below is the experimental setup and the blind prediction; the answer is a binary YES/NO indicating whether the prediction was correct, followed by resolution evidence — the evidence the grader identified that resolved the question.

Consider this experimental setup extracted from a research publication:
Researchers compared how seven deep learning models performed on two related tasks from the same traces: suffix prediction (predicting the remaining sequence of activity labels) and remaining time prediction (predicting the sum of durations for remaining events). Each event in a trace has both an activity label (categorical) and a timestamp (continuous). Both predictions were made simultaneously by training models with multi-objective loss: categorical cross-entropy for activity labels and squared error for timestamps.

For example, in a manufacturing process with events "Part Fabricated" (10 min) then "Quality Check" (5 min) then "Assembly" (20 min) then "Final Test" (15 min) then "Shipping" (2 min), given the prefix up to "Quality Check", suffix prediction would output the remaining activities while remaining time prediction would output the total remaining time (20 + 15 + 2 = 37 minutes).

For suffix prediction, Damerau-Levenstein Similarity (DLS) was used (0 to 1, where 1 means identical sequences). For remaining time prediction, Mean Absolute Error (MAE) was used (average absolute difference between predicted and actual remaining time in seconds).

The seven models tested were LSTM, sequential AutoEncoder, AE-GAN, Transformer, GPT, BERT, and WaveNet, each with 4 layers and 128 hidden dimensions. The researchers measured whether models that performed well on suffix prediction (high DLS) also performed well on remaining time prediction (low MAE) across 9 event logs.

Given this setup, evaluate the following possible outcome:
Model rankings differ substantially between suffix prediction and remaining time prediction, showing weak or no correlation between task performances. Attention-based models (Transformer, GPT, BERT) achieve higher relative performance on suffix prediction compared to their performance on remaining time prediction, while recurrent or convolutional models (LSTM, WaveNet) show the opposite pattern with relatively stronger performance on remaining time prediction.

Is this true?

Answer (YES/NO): NO